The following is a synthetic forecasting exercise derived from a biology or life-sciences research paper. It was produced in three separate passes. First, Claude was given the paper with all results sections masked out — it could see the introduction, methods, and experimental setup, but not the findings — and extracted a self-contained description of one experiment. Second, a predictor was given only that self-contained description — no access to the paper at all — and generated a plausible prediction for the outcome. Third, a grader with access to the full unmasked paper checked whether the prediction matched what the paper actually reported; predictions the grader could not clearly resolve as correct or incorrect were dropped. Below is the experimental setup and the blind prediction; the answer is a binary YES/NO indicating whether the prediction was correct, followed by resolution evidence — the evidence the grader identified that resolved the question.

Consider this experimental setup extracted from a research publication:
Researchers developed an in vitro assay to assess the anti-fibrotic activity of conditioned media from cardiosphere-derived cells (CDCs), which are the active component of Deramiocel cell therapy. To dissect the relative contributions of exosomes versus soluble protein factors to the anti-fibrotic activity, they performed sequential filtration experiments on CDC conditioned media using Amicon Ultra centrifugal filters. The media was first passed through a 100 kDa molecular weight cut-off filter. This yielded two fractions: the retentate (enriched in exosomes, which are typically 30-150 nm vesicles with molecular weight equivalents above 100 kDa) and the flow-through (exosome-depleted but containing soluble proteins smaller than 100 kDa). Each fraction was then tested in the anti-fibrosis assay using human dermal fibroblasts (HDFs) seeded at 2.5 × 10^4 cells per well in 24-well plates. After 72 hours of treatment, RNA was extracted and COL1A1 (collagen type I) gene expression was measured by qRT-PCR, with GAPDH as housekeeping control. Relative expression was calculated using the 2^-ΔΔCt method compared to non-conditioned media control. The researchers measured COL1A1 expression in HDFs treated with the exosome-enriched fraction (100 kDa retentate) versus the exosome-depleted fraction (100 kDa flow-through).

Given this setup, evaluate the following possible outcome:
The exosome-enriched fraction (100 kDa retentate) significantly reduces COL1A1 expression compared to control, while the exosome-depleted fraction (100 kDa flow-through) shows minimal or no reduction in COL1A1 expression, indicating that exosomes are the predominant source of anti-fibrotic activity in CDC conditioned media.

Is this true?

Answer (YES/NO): NO